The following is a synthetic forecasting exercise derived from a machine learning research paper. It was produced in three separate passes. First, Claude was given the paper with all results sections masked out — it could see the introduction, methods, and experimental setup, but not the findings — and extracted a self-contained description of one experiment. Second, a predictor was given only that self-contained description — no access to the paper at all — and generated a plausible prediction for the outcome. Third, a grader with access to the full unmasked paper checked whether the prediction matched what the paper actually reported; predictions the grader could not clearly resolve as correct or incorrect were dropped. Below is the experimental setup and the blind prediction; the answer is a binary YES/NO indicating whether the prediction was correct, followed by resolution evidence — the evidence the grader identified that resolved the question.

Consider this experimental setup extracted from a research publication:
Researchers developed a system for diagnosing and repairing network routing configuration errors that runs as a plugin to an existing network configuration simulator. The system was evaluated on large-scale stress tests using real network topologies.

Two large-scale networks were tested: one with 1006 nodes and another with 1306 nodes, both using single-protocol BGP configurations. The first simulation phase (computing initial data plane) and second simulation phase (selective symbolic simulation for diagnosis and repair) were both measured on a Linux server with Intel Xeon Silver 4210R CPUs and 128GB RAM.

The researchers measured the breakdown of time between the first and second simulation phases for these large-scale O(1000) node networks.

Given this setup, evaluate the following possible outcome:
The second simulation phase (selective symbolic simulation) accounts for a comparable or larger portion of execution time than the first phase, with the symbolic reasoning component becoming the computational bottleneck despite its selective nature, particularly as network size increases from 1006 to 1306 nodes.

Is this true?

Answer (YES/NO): NO